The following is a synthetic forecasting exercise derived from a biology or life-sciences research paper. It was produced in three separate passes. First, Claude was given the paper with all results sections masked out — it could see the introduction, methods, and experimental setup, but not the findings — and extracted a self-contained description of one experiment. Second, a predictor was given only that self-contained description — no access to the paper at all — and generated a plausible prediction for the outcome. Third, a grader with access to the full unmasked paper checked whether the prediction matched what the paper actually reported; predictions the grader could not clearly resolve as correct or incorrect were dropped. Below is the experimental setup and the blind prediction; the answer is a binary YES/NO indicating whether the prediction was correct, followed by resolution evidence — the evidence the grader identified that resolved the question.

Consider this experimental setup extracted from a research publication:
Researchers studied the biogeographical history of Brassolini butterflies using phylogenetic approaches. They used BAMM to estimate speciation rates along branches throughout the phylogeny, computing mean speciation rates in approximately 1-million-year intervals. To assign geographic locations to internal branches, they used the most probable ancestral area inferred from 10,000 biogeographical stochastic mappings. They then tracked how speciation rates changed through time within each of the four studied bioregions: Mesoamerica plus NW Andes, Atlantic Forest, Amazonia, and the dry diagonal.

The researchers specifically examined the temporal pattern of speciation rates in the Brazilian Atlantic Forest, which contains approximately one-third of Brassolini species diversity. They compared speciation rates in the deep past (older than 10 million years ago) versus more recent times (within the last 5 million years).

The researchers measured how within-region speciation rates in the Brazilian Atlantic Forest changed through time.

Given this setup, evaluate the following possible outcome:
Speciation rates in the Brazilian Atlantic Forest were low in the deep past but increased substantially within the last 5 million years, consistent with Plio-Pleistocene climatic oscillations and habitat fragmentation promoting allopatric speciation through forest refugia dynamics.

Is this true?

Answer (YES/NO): NO